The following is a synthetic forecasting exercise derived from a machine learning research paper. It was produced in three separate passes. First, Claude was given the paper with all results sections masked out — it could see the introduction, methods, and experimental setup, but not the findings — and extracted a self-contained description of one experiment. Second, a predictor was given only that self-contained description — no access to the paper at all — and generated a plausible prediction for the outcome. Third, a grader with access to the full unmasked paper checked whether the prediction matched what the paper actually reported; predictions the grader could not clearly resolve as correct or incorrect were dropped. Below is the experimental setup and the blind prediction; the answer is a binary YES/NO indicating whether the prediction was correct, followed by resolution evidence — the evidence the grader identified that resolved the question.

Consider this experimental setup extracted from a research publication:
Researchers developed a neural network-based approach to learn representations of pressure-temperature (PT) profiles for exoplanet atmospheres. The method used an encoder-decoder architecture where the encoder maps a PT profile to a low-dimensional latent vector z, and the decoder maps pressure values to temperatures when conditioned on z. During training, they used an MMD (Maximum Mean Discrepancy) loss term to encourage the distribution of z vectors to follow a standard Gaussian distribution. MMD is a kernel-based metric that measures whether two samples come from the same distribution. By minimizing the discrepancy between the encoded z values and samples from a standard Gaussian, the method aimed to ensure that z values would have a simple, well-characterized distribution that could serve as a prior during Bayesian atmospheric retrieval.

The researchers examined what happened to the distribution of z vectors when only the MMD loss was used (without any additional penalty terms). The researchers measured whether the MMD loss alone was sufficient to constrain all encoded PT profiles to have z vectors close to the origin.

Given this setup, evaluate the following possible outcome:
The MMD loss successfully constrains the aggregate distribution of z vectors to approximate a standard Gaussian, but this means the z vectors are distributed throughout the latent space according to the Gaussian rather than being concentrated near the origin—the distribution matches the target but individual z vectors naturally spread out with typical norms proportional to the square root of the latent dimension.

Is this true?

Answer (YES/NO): NO